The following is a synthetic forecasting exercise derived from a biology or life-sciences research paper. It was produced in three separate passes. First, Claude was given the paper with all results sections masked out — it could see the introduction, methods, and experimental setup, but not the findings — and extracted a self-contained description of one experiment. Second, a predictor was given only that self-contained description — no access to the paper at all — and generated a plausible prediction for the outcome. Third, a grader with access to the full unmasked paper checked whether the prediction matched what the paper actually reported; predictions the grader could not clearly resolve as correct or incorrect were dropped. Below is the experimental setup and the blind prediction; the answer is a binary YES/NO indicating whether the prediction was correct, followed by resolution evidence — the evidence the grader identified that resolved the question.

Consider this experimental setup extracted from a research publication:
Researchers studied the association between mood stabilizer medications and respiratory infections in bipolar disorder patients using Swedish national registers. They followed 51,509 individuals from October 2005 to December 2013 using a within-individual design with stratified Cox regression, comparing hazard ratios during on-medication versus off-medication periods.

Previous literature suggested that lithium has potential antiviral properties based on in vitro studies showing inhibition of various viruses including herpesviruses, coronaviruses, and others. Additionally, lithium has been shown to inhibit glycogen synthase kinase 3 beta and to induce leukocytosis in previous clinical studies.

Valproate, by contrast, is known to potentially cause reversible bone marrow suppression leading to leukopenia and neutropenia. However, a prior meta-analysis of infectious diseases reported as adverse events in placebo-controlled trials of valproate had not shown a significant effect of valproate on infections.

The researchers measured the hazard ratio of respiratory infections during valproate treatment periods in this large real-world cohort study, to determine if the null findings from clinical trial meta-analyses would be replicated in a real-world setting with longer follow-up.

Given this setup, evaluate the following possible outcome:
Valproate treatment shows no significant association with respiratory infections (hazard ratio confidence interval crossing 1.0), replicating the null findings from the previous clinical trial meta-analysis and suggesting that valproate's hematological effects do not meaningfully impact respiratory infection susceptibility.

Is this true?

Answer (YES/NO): NO